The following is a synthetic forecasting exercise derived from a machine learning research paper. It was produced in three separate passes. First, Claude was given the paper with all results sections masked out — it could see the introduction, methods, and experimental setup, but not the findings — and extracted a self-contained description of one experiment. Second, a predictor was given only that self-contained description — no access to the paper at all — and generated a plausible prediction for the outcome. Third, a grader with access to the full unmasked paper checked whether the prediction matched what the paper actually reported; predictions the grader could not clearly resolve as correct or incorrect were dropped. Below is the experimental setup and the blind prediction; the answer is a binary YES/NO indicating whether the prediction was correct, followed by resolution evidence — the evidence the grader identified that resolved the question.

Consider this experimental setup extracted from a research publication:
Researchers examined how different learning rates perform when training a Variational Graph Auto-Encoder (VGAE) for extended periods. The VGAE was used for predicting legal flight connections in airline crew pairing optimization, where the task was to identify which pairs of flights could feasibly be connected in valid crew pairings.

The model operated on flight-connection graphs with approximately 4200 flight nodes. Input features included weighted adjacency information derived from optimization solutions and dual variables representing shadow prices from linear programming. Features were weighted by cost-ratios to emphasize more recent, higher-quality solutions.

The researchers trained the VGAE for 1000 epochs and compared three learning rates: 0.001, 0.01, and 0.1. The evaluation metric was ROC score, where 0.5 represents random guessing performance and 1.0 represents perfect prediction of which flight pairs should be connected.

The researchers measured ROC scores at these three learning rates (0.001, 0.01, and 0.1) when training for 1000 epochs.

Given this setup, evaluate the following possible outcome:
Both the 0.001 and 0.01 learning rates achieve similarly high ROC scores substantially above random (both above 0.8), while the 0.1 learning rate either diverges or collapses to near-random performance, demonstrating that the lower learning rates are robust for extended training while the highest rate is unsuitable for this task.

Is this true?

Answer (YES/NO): YES